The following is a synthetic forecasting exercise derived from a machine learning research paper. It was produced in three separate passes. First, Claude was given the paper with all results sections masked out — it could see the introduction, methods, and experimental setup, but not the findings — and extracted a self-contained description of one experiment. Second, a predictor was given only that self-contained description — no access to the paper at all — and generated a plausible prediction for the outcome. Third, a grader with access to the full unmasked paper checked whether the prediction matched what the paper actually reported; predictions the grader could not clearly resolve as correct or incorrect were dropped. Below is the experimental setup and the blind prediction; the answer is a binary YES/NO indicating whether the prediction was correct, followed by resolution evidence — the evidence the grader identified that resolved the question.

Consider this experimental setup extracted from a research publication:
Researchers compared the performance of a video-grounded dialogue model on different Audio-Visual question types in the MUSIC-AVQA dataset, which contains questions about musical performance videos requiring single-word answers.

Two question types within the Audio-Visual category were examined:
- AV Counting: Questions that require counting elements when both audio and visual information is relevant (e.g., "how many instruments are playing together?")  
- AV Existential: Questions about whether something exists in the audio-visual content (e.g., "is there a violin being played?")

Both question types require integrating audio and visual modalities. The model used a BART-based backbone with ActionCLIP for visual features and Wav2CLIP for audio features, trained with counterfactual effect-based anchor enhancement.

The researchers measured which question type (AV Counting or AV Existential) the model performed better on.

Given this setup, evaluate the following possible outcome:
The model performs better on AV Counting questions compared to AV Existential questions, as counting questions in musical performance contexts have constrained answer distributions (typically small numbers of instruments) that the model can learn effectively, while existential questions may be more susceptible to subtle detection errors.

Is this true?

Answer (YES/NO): NO